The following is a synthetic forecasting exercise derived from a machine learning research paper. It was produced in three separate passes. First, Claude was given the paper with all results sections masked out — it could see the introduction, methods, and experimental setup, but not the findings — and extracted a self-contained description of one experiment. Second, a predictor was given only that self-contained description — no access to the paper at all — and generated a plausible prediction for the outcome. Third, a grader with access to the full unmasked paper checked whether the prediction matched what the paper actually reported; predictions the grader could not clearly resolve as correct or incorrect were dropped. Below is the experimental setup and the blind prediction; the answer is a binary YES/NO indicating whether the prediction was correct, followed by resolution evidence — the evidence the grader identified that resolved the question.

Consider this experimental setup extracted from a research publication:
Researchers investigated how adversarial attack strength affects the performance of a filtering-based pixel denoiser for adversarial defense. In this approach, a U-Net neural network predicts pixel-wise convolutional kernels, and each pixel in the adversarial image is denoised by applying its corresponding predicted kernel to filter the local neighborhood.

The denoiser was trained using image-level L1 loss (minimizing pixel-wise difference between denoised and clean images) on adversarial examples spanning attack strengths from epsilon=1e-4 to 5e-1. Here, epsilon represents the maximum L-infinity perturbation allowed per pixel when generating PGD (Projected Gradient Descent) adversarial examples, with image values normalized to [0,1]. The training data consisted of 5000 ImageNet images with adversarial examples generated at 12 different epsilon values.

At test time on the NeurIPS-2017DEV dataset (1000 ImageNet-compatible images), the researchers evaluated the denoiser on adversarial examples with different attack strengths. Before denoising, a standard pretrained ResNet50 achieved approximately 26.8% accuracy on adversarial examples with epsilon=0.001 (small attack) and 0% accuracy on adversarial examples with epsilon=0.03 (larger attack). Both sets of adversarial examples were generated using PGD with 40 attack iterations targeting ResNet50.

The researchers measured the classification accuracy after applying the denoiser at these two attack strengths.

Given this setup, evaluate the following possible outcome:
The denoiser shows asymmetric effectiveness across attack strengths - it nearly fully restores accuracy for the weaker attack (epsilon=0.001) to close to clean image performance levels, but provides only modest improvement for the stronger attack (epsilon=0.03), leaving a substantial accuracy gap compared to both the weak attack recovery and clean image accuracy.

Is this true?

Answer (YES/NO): NO